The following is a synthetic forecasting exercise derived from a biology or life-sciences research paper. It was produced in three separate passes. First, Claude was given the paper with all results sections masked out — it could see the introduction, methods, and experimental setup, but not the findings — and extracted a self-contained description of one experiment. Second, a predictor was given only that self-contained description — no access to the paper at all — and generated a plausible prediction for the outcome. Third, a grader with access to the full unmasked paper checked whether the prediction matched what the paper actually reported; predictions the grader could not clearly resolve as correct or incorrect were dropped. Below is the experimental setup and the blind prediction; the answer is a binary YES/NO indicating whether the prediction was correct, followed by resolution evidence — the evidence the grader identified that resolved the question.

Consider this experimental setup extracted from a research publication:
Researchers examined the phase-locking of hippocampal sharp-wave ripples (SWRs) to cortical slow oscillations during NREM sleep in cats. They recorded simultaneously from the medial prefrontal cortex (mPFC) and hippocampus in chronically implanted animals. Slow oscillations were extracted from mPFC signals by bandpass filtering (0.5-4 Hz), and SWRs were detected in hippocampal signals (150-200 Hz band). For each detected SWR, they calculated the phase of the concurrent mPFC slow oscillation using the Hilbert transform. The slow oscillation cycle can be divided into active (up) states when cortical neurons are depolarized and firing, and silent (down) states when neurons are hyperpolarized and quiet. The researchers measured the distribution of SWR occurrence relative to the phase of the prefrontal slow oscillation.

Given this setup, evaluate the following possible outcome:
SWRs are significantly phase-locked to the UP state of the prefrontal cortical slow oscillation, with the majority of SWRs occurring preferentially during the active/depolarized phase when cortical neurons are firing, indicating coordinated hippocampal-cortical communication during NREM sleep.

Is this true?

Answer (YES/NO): YES